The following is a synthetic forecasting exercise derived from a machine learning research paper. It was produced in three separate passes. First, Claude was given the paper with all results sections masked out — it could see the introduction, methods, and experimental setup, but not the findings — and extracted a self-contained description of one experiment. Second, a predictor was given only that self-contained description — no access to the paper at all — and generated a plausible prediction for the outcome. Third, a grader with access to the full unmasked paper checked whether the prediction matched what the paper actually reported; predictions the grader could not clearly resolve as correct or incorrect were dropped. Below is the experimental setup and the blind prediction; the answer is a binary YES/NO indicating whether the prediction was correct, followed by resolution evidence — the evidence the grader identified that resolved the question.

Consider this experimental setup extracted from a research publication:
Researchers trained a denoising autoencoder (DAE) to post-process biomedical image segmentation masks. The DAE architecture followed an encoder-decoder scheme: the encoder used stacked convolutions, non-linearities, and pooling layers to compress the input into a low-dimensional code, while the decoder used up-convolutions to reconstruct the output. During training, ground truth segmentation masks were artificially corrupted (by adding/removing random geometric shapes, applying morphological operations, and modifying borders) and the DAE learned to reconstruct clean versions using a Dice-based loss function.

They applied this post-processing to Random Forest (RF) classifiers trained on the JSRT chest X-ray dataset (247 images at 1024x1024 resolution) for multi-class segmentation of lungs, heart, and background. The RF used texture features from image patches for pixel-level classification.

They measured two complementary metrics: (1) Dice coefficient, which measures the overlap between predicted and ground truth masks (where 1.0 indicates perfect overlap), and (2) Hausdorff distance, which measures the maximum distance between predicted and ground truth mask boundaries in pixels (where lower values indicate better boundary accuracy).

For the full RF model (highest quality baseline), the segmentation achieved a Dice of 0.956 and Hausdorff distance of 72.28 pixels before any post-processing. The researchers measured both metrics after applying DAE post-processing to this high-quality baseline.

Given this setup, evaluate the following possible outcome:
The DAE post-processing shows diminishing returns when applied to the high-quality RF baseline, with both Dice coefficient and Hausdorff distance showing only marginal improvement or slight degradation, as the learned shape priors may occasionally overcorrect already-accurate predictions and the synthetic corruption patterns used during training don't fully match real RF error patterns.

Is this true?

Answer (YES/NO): NO